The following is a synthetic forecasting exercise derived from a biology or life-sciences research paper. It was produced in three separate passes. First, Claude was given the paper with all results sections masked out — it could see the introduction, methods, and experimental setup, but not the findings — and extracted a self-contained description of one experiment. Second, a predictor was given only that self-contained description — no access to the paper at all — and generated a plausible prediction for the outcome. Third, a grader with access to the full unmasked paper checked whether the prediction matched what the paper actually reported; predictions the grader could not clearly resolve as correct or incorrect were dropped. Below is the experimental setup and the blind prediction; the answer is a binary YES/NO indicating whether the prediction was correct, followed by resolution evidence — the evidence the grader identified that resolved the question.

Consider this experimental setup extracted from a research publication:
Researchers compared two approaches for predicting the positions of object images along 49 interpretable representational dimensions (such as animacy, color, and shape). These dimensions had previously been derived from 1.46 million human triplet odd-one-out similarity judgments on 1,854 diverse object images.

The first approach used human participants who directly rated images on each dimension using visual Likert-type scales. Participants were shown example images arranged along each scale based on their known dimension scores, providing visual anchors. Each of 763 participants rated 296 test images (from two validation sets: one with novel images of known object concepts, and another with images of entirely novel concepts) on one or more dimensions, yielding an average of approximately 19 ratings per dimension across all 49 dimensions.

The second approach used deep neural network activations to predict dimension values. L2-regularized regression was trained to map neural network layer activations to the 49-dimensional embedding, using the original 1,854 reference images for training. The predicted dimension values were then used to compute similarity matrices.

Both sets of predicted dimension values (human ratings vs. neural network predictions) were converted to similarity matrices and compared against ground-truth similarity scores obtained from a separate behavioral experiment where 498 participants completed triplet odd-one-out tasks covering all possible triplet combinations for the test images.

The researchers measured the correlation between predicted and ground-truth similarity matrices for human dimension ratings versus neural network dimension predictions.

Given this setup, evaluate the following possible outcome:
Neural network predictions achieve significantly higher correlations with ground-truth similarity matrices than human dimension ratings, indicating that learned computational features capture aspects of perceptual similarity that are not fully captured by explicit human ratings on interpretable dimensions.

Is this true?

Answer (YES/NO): NO